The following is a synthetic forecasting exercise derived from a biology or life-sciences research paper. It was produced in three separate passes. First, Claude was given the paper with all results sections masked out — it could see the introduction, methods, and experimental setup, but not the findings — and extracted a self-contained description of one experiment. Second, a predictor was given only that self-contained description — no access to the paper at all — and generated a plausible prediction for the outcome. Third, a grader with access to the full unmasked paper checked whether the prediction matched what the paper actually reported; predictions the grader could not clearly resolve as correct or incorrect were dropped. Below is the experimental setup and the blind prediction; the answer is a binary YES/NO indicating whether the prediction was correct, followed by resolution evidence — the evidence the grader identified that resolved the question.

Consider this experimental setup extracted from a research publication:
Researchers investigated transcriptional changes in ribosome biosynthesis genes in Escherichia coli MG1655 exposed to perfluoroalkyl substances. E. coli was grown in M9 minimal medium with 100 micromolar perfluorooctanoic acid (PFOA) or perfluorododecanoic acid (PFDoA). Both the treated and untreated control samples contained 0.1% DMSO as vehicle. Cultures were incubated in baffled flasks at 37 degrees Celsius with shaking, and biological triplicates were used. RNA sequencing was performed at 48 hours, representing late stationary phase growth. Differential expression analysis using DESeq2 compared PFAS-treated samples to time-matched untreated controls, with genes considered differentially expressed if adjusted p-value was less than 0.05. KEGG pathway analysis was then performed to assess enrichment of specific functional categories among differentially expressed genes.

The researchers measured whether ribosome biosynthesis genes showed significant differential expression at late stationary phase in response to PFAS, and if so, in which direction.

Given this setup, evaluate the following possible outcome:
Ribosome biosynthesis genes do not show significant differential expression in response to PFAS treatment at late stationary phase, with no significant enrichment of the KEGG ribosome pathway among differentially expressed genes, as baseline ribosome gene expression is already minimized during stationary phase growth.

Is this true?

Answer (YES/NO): NO